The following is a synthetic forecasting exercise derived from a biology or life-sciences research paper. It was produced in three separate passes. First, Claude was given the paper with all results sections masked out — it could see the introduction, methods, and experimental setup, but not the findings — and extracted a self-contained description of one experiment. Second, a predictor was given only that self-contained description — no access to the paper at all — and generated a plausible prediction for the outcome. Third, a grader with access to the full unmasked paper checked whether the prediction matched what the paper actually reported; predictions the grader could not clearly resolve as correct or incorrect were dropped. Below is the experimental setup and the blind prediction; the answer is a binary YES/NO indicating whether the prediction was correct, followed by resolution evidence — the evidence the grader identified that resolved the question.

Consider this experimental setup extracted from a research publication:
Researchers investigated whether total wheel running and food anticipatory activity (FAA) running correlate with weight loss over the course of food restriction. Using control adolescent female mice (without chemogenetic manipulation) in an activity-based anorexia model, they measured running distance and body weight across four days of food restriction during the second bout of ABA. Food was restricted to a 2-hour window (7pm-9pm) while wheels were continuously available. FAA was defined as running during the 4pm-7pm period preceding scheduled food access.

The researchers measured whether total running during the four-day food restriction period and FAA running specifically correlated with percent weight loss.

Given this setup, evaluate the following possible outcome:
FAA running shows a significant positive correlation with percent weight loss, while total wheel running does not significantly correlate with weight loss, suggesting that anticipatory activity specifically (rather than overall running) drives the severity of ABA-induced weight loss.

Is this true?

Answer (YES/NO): NO